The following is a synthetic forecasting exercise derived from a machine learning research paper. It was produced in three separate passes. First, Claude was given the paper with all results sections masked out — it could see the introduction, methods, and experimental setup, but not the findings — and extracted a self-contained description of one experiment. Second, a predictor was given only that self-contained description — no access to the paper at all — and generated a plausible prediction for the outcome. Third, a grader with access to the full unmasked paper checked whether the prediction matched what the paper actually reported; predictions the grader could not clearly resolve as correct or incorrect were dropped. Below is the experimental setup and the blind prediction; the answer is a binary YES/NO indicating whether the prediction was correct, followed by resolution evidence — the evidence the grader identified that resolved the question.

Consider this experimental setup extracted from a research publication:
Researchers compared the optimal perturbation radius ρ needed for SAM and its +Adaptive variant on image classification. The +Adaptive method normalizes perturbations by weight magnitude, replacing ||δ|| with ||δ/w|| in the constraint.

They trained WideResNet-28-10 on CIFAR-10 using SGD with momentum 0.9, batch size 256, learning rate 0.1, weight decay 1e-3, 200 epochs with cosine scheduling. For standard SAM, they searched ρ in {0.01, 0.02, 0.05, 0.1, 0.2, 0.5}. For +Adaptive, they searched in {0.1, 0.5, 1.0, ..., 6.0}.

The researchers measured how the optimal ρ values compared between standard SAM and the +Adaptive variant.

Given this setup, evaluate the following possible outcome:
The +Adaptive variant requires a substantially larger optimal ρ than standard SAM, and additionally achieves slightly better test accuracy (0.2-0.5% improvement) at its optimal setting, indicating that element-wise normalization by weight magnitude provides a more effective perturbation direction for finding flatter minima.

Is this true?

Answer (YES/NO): NO